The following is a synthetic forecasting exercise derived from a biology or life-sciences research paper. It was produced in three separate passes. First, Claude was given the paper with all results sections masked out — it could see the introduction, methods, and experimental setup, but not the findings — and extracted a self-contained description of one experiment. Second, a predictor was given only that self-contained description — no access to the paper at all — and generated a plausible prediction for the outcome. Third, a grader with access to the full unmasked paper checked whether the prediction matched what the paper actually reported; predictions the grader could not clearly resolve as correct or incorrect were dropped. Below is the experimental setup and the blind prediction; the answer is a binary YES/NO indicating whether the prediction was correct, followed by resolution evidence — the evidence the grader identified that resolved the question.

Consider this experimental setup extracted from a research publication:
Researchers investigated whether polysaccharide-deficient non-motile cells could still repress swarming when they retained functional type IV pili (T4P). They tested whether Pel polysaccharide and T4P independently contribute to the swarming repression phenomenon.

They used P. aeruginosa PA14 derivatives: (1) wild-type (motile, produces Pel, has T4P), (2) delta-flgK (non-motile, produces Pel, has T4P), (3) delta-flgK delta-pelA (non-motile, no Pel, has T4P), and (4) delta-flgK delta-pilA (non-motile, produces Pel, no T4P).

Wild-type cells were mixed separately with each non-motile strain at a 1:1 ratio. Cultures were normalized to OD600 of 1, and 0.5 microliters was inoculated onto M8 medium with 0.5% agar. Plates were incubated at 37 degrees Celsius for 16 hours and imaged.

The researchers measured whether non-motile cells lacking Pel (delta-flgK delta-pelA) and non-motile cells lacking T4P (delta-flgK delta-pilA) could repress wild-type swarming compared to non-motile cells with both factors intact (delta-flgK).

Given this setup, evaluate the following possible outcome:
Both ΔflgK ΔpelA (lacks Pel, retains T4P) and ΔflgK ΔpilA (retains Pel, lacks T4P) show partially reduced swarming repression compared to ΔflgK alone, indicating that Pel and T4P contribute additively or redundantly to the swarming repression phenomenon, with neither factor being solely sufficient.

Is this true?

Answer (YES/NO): NO